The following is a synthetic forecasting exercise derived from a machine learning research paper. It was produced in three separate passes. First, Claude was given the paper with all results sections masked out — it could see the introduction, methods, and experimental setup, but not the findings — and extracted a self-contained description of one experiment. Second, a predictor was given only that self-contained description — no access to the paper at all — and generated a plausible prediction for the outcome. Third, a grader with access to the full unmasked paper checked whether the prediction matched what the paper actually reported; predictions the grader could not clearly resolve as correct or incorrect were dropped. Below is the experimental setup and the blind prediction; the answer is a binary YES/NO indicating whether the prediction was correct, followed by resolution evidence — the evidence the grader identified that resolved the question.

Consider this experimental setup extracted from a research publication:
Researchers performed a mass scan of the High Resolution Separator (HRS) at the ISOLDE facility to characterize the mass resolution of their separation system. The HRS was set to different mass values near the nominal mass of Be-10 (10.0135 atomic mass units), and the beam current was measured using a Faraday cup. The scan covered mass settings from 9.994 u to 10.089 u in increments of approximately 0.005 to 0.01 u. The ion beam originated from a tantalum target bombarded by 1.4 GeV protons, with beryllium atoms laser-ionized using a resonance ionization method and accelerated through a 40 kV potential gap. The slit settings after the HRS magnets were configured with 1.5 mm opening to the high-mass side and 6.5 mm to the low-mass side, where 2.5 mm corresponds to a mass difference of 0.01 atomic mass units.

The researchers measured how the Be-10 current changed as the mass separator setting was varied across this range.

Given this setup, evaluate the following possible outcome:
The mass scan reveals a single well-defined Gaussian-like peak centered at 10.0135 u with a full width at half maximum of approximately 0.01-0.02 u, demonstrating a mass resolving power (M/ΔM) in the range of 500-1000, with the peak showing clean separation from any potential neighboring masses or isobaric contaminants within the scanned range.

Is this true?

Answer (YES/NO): NO